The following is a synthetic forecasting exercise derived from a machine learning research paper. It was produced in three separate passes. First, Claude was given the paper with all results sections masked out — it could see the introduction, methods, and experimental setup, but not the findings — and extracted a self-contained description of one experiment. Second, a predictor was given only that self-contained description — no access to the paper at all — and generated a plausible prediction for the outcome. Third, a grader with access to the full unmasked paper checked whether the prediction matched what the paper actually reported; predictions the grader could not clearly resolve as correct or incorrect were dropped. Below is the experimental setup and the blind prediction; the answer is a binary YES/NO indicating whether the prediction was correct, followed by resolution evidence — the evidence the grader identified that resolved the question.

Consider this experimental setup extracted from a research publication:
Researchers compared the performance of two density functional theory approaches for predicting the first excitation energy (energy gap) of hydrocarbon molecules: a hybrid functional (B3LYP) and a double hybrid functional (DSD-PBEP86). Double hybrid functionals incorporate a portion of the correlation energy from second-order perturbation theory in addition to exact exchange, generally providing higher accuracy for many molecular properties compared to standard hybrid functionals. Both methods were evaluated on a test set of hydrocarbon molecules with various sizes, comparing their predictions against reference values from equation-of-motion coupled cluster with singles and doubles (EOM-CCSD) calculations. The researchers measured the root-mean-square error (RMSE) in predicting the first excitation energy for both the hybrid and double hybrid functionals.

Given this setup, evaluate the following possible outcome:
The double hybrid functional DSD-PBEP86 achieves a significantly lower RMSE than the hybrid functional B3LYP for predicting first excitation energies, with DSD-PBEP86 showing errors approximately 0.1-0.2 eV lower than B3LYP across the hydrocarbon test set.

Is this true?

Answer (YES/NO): NO